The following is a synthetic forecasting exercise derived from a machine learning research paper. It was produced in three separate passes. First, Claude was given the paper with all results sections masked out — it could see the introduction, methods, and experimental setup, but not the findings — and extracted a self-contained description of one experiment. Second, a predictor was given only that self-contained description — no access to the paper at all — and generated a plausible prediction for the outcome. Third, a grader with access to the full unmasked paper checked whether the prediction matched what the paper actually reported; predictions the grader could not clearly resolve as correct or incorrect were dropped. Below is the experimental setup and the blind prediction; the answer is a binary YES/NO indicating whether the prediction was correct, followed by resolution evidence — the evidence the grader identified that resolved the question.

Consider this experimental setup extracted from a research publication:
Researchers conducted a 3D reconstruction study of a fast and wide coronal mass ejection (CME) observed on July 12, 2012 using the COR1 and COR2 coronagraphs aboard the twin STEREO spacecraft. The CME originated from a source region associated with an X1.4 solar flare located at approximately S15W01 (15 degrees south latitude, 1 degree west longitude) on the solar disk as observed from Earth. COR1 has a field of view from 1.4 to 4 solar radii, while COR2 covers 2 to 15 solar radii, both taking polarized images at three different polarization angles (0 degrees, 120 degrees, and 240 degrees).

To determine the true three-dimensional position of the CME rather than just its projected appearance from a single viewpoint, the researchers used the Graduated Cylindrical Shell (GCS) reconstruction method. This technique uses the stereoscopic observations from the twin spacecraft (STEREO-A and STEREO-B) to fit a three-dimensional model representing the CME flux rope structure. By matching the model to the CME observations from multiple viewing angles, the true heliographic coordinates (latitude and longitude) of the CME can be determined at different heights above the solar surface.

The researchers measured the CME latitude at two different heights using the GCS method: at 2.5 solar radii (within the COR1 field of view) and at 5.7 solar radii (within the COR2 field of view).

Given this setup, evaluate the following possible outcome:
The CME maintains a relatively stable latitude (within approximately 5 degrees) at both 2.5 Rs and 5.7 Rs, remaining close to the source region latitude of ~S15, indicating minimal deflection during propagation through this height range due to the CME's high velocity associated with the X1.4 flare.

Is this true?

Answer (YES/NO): NO